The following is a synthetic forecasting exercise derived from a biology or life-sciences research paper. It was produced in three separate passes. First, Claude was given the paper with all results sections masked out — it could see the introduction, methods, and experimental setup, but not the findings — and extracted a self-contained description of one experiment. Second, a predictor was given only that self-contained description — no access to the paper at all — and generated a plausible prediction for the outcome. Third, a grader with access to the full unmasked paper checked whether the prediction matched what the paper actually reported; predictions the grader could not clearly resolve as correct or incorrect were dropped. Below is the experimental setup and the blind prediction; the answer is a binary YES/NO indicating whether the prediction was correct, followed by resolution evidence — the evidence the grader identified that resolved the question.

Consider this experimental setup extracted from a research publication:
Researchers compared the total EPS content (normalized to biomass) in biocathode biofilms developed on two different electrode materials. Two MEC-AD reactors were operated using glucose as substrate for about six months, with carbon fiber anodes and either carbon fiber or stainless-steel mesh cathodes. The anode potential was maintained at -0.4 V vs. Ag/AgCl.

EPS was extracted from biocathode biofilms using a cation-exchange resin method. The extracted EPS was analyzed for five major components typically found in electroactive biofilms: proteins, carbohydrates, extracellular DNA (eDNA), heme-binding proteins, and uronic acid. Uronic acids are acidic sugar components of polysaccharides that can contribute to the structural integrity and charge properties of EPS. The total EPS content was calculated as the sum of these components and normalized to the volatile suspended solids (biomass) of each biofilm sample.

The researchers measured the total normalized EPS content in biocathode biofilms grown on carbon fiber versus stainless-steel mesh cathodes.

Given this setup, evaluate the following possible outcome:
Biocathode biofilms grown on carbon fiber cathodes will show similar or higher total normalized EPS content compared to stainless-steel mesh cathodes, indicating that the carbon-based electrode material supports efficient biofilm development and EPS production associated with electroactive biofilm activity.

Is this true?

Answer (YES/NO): NO